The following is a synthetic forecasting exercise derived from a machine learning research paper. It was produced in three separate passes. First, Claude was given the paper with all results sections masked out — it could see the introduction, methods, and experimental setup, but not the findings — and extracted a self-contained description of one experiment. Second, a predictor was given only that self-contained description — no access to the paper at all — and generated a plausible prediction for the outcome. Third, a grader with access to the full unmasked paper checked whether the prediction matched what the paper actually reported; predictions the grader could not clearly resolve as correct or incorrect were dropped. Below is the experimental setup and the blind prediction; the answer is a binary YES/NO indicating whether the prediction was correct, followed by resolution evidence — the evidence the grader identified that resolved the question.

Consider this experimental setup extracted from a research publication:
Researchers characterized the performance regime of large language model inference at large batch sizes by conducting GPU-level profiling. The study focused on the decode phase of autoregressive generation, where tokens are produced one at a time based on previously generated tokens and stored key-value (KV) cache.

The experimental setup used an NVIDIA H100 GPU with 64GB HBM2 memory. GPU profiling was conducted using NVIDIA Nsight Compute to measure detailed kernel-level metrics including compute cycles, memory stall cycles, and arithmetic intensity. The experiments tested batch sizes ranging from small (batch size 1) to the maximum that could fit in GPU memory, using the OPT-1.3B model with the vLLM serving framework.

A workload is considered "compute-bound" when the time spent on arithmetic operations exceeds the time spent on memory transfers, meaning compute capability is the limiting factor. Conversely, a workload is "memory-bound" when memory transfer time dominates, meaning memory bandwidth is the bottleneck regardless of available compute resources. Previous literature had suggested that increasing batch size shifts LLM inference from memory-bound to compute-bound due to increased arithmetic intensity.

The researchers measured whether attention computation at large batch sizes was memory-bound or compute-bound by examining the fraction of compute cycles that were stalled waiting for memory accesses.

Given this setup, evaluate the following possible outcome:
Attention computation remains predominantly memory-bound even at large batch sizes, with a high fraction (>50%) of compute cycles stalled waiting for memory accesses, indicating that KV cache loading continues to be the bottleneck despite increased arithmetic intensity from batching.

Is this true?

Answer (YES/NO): YES